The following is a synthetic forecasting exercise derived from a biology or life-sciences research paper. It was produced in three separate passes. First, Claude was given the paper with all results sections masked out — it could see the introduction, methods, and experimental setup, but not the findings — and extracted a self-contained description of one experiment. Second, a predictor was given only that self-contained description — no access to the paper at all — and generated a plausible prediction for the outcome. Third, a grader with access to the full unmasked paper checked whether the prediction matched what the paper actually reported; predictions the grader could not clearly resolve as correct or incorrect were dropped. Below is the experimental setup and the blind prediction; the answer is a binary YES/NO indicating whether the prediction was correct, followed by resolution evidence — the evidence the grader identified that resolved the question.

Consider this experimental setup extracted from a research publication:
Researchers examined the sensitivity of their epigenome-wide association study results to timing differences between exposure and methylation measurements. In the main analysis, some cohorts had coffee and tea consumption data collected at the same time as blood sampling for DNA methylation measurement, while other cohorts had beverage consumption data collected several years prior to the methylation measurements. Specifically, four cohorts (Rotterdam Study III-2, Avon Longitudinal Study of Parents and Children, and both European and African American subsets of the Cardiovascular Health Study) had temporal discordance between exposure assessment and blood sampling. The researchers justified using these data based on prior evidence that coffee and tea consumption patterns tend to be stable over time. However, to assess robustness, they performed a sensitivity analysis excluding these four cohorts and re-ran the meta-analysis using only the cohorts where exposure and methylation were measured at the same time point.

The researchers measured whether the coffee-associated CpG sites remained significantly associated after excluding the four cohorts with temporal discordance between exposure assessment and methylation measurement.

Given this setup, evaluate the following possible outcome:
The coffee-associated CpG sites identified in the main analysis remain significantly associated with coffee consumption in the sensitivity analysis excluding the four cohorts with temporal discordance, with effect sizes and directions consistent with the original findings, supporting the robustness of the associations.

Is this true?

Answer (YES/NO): YES